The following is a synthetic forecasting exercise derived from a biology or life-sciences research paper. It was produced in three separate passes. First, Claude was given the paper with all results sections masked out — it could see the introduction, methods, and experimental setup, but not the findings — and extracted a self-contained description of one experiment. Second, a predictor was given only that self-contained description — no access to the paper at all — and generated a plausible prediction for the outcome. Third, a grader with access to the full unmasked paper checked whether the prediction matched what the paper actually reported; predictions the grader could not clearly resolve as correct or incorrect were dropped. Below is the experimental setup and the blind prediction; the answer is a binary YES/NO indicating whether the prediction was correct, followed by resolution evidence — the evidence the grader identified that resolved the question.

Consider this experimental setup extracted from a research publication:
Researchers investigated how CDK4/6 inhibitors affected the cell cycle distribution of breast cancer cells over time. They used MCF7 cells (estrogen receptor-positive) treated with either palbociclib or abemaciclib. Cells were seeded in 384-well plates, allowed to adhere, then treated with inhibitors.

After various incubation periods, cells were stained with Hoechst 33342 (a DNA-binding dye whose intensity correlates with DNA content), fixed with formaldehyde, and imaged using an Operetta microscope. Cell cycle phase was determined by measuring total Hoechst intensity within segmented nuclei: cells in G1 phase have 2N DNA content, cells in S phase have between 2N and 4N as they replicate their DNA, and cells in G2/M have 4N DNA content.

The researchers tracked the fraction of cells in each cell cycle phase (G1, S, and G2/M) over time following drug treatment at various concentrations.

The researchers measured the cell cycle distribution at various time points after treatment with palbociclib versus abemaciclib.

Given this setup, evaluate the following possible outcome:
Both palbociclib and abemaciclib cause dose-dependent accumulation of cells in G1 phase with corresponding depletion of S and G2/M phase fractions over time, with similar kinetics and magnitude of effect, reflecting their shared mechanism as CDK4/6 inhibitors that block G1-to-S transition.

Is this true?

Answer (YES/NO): NO